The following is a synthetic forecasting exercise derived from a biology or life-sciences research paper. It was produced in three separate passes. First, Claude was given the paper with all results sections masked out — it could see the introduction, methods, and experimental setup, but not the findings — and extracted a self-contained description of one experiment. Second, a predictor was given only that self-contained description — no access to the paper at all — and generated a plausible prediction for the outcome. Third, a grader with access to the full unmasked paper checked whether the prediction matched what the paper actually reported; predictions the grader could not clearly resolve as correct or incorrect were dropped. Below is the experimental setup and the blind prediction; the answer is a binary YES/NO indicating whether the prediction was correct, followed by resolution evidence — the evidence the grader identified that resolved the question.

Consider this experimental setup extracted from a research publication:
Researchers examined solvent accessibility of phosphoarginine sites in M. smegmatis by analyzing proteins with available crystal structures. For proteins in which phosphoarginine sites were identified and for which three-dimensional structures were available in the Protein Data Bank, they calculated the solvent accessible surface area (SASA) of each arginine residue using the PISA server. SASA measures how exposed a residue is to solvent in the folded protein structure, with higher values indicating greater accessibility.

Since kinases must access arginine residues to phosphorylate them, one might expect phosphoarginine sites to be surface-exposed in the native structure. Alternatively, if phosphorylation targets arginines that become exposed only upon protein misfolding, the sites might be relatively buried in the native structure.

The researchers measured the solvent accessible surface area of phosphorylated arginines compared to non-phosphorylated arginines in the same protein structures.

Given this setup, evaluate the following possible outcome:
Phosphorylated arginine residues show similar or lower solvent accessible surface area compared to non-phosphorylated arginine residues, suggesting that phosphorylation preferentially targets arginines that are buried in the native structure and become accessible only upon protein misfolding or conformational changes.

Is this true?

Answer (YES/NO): NO